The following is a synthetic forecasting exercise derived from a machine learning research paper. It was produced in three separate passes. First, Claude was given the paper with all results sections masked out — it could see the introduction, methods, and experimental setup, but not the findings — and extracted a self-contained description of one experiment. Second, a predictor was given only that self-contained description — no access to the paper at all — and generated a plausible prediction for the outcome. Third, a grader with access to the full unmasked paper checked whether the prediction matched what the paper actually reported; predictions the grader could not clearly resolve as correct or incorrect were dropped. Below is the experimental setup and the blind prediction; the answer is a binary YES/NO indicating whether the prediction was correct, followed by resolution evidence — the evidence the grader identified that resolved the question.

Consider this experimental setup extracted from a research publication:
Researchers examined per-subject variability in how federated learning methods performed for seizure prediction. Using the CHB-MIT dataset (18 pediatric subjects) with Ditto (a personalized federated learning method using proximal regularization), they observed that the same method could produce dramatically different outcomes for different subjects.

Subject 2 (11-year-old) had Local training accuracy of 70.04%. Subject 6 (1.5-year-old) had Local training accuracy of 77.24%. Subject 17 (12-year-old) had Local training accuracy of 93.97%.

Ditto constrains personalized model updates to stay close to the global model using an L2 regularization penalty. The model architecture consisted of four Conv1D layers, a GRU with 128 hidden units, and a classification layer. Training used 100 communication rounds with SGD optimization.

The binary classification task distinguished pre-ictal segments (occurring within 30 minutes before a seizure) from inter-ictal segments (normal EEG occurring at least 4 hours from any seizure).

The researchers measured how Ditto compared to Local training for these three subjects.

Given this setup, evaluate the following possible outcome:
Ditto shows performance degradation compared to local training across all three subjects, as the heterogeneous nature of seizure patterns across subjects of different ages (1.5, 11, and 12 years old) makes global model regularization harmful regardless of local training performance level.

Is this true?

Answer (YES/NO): NO